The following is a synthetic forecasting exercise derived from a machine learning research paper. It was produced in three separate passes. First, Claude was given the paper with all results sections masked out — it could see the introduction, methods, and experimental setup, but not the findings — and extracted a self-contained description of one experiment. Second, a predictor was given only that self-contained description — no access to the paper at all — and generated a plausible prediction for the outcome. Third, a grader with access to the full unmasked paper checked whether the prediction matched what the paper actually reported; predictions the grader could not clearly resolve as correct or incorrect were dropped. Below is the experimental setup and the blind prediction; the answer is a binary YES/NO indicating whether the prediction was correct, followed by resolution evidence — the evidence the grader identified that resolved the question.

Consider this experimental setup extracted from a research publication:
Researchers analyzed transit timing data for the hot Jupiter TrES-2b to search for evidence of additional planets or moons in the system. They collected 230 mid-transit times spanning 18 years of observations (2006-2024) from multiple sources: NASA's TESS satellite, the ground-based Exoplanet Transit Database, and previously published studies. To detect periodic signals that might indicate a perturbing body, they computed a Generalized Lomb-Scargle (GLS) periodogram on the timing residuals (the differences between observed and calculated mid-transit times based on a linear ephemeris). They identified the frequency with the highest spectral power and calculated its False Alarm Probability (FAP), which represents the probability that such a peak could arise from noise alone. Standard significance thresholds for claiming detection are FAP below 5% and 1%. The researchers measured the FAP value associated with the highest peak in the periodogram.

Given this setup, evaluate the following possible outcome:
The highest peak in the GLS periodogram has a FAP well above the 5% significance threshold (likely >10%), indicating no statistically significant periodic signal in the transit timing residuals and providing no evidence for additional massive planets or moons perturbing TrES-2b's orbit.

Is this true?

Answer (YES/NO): NO